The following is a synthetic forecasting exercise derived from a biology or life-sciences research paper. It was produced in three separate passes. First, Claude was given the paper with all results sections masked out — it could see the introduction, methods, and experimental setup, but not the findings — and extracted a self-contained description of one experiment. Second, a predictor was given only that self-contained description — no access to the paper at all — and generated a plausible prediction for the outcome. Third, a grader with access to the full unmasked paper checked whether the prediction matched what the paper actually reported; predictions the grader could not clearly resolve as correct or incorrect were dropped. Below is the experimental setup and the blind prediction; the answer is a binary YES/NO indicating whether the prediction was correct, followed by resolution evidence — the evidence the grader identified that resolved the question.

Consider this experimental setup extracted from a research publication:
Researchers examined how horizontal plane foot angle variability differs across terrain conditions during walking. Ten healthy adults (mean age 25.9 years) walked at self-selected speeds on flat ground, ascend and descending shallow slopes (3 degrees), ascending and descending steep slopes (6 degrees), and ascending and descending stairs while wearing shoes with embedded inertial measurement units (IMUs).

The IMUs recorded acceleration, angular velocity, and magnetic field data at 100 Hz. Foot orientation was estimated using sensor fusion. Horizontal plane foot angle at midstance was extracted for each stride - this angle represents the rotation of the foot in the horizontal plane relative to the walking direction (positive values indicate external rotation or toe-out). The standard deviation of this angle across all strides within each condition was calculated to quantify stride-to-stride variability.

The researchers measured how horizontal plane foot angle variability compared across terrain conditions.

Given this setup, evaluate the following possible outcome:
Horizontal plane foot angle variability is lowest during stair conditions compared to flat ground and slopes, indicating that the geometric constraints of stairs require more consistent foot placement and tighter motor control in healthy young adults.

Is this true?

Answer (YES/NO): NO